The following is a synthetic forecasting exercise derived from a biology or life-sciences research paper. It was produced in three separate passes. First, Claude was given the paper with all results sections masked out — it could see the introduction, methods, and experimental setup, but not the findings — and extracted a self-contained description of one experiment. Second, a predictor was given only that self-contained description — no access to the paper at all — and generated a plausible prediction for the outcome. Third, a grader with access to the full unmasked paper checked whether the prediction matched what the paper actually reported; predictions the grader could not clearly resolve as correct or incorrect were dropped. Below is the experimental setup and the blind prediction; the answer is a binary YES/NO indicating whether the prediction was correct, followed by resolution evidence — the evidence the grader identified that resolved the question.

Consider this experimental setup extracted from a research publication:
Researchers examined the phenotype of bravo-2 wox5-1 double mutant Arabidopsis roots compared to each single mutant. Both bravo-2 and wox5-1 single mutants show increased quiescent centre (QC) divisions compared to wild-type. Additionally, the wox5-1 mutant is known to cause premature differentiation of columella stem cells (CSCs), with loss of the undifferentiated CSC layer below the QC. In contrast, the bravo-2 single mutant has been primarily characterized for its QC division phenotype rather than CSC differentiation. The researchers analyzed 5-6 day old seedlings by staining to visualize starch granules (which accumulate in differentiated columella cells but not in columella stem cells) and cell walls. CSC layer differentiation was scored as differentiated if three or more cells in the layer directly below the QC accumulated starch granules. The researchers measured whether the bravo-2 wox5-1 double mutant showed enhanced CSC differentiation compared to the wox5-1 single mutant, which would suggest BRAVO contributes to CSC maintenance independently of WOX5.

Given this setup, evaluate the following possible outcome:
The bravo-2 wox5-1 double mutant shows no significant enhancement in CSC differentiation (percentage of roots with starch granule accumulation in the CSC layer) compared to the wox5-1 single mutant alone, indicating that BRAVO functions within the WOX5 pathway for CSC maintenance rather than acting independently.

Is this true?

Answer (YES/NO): NO